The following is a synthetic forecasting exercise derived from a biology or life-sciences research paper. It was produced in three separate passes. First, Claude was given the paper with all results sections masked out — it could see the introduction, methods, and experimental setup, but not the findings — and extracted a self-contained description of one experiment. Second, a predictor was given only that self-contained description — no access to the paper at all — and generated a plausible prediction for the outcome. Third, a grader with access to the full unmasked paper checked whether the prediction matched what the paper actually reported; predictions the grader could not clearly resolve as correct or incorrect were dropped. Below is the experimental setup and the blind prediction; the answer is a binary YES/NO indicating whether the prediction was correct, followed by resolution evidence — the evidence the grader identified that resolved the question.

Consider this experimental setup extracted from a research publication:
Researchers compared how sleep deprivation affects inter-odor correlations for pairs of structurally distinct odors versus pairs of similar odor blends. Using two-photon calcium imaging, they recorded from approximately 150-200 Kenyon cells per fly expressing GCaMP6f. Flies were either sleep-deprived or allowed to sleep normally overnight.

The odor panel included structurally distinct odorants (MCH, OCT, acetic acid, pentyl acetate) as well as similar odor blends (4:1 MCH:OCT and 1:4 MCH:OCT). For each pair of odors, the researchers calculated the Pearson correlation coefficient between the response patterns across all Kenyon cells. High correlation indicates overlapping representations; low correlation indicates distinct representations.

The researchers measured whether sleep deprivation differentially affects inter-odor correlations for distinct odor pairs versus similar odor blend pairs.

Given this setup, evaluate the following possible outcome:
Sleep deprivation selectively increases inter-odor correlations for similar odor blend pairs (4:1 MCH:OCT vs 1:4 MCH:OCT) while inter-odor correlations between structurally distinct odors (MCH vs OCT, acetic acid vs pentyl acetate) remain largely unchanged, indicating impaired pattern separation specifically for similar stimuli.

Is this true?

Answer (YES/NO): YES